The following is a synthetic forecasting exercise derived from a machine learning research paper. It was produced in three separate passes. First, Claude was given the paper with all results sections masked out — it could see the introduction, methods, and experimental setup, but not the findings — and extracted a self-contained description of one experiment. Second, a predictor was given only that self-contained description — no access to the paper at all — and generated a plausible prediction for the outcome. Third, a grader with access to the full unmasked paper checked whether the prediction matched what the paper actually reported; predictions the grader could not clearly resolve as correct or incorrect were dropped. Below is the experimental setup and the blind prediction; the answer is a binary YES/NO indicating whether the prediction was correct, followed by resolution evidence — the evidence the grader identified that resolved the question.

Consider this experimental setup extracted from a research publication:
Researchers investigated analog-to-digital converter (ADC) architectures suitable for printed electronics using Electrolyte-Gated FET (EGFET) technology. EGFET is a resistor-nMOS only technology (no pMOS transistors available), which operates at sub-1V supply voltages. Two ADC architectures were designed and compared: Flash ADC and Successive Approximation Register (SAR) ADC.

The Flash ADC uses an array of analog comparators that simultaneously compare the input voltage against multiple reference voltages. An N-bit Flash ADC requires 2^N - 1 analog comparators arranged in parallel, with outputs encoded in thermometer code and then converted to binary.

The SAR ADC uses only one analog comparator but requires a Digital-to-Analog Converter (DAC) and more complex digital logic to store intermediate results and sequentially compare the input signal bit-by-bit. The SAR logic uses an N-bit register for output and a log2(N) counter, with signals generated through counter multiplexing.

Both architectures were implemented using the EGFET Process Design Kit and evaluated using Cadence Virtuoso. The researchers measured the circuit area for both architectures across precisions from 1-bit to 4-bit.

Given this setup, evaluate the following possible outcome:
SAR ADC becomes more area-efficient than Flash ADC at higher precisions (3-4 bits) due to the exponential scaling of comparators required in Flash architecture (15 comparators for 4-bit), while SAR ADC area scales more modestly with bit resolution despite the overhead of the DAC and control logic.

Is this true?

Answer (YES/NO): NO